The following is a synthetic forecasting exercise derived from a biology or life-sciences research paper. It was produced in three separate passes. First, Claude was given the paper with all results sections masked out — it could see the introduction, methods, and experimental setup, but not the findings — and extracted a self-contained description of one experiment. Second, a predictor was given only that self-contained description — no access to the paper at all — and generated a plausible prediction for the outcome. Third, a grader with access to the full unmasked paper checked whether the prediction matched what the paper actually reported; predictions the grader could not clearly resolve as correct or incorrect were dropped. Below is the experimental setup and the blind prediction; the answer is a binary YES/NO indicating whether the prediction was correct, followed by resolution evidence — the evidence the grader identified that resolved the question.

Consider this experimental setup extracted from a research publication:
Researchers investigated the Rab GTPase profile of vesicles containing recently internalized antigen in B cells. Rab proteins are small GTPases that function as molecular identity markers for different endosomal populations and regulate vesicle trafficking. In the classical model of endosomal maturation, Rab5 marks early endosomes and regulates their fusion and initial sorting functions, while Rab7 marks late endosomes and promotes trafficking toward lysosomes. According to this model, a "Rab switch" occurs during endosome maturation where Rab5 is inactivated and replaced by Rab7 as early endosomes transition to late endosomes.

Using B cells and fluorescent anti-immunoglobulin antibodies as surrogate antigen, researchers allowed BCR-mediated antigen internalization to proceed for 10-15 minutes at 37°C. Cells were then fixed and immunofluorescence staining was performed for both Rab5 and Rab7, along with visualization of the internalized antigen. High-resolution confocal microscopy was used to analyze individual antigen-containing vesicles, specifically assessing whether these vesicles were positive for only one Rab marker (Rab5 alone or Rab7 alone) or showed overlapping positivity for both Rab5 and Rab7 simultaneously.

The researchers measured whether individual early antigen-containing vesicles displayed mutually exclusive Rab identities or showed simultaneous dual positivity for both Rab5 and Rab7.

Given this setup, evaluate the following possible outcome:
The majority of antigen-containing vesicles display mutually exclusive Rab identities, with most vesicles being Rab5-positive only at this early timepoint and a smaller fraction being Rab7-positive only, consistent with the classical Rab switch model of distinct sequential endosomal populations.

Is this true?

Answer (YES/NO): NO